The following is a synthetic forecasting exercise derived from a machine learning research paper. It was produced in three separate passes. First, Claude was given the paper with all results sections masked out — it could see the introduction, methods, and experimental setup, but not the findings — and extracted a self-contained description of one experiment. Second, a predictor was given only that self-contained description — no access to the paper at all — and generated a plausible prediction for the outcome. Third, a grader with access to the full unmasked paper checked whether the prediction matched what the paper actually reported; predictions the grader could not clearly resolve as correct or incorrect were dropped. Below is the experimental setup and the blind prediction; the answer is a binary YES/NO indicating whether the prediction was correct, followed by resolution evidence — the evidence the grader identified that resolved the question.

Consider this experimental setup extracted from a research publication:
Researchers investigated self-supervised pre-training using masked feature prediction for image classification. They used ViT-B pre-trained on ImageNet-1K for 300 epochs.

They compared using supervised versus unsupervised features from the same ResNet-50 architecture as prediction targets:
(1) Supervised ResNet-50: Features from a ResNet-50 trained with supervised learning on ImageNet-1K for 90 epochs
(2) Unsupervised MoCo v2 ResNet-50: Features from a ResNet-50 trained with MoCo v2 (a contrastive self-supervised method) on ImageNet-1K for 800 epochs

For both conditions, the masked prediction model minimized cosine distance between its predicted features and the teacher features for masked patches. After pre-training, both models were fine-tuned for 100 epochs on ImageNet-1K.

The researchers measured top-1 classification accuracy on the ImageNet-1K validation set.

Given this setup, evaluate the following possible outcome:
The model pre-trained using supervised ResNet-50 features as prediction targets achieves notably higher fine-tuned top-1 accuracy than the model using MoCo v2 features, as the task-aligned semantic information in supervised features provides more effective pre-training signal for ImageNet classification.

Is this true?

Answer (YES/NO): NO